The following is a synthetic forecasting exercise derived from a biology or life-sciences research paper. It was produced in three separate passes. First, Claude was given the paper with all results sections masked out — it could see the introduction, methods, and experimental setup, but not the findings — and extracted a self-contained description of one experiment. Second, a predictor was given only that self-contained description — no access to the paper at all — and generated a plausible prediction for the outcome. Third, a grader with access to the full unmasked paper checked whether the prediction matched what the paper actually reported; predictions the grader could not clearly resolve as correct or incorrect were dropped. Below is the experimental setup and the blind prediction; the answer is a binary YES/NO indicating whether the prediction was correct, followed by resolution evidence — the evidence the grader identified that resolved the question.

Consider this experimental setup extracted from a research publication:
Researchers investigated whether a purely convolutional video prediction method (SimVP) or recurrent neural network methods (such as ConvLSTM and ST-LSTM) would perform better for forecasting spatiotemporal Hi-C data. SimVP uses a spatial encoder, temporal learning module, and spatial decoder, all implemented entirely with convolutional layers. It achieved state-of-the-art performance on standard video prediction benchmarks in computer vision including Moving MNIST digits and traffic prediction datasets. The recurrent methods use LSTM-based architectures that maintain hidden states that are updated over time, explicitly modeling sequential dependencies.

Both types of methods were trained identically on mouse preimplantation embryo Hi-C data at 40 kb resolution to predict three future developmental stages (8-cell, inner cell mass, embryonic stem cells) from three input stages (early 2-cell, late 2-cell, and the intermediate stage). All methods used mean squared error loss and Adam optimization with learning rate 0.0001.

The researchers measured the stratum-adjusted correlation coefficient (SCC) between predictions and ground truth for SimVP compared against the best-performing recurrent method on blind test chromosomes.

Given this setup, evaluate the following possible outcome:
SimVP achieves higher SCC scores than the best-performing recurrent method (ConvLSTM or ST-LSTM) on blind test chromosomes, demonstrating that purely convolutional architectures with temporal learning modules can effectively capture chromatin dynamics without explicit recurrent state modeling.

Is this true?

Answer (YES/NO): NO